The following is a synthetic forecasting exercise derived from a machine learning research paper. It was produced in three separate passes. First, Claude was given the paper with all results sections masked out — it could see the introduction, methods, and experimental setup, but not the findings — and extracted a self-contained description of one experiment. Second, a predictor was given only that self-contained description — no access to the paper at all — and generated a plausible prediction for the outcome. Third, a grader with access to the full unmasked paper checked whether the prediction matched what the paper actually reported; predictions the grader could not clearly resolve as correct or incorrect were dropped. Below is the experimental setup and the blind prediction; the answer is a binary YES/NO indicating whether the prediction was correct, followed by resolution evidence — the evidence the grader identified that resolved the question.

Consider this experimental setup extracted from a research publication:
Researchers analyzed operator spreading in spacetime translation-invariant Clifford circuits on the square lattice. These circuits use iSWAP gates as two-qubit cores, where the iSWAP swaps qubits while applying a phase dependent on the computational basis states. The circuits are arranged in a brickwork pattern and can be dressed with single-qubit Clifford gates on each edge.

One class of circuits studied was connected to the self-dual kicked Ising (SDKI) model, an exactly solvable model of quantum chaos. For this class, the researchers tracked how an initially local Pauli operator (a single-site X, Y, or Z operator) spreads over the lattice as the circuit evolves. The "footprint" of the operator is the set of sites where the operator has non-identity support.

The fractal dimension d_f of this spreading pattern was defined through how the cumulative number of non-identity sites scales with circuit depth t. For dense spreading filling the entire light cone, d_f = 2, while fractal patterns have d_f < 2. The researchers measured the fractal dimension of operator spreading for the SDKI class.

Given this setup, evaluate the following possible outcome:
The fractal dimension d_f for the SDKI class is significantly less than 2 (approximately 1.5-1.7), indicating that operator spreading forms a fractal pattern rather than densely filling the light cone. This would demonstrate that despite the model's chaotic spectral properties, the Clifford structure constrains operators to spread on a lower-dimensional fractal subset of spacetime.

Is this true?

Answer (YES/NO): NO